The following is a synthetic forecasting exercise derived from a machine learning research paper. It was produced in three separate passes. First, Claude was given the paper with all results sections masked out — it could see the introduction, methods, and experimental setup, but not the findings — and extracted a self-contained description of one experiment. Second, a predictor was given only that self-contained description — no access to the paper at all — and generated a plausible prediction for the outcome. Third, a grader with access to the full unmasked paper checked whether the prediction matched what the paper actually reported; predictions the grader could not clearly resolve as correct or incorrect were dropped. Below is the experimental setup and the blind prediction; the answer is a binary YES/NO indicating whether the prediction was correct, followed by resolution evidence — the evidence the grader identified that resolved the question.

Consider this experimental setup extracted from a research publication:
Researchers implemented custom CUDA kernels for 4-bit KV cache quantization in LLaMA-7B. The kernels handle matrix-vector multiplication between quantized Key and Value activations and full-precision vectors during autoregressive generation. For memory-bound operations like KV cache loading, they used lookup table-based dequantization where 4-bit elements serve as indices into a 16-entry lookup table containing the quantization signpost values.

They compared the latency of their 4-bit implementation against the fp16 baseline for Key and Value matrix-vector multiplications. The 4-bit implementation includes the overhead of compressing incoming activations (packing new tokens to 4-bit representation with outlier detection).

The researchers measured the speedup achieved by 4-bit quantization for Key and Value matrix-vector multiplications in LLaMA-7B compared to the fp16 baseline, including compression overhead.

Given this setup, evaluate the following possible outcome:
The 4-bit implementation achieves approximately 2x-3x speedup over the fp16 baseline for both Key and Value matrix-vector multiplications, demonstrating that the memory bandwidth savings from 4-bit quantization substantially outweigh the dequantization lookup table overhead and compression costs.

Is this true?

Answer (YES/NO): NO